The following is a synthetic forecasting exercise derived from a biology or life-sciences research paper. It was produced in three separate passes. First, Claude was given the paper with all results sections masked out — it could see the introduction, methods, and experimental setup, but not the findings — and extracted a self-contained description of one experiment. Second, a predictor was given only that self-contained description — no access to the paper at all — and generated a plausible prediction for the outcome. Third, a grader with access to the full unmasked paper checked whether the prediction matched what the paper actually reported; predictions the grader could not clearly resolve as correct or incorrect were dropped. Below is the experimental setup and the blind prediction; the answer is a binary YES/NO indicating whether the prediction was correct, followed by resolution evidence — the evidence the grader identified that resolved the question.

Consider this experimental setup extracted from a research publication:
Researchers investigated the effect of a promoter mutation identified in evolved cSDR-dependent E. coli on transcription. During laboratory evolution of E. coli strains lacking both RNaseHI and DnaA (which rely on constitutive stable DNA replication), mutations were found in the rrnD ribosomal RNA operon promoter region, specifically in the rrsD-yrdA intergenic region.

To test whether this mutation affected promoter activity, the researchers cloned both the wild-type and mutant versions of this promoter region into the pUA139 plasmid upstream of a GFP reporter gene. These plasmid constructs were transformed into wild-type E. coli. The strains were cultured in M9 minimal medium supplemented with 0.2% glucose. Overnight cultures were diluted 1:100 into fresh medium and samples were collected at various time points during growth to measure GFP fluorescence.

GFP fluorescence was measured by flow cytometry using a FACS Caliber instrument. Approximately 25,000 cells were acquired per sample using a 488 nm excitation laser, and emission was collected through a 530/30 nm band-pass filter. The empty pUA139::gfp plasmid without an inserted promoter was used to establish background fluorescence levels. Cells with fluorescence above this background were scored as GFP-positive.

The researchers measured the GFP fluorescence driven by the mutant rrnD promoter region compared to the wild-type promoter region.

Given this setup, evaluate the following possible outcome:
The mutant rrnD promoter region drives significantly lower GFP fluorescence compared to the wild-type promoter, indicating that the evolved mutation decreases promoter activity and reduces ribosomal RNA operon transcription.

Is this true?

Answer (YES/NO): NO